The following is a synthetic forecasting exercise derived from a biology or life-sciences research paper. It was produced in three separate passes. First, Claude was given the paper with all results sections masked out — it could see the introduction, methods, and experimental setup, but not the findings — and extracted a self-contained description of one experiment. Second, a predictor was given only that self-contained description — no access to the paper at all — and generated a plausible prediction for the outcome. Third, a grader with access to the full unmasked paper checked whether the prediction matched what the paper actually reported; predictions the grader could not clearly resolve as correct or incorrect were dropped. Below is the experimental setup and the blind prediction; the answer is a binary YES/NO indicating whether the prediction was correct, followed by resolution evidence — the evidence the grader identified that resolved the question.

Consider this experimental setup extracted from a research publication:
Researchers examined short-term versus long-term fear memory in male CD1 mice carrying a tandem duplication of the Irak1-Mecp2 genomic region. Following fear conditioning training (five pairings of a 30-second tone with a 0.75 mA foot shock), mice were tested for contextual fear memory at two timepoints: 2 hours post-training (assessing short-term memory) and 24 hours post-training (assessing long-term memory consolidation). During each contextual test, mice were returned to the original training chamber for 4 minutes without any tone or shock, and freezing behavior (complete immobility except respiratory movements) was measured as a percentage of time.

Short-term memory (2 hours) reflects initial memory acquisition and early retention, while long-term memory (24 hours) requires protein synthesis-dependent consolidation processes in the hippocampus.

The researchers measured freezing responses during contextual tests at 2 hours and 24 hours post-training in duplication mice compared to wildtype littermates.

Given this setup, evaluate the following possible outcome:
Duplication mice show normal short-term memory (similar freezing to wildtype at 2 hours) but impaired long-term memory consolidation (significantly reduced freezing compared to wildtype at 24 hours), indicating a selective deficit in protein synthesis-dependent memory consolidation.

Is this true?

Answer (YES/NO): NO